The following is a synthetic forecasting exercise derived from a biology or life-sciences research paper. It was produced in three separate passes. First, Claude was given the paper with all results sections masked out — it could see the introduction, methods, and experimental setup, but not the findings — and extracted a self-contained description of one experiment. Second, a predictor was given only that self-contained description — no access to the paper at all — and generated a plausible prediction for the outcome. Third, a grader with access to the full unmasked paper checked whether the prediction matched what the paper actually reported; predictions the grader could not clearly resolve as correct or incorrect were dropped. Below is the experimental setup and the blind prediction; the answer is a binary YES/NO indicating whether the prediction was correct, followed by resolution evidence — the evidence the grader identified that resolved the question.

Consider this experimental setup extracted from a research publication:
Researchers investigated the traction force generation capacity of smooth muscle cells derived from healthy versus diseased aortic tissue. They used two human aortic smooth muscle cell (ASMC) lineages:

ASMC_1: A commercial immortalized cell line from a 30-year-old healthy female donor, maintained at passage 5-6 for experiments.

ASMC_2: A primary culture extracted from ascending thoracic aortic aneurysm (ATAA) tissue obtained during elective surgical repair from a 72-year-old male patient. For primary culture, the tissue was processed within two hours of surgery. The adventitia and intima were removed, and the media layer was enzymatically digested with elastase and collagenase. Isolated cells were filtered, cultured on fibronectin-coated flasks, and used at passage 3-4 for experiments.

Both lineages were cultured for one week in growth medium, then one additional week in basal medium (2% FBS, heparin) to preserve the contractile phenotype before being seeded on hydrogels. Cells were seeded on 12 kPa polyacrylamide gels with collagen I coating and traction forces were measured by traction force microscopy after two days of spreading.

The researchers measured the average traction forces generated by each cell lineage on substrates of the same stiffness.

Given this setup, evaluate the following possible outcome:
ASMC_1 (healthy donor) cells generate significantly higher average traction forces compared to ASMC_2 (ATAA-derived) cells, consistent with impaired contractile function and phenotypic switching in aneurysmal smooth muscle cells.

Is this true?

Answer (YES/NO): NO